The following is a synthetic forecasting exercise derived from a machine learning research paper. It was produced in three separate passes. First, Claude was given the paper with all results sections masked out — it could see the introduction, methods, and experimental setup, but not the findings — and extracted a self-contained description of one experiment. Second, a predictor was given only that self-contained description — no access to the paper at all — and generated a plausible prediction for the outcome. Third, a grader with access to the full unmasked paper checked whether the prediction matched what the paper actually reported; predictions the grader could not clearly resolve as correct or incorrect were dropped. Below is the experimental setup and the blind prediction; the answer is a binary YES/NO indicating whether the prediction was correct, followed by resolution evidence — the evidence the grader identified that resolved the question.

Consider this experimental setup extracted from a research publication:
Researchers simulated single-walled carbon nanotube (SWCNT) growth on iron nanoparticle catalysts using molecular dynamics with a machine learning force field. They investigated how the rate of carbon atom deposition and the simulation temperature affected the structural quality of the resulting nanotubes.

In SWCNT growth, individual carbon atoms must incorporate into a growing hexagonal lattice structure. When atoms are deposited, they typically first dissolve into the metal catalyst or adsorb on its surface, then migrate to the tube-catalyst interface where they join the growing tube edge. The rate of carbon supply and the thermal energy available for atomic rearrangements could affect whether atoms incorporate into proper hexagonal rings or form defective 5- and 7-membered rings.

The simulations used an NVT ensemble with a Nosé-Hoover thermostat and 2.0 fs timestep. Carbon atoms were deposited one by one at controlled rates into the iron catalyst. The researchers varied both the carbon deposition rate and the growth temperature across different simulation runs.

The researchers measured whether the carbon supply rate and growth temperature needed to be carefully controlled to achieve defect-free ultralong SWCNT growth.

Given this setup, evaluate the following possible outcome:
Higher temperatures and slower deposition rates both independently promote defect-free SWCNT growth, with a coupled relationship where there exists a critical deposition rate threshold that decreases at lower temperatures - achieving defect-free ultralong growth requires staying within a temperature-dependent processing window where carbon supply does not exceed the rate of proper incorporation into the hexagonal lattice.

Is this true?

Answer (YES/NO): NO